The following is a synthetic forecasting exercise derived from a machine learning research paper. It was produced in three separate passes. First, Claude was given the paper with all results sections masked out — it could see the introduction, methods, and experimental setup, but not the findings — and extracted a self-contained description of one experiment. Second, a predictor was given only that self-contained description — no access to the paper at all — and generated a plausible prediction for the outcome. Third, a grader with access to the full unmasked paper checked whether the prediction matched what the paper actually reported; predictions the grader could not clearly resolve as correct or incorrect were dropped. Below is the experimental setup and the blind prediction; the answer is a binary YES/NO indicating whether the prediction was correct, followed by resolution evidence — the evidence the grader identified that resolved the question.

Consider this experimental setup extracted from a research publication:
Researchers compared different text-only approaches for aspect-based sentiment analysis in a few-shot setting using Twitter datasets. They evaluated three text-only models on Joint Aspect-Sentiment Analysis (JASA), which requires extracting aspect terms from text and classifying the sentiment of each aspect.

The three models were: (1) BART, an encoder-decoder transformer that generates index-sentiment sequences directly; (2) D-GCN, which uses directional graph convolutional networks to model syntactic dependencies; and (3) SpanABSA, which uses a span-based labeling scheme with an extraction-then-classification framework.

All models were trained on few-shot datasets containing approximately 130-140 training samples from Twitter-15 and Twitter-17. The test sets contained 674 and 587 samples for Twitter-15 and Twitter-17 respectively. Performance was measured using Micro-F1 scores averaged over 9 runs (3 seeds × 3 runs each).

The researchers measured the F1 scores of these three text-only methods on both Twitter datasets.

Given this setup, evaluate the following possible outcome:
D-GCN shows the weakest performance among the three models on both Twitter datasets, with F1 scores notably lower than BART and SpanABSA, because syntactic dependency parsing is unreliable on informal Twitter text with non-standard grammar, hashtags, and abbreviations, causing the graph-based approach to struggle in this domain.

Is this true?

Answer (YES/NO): YES